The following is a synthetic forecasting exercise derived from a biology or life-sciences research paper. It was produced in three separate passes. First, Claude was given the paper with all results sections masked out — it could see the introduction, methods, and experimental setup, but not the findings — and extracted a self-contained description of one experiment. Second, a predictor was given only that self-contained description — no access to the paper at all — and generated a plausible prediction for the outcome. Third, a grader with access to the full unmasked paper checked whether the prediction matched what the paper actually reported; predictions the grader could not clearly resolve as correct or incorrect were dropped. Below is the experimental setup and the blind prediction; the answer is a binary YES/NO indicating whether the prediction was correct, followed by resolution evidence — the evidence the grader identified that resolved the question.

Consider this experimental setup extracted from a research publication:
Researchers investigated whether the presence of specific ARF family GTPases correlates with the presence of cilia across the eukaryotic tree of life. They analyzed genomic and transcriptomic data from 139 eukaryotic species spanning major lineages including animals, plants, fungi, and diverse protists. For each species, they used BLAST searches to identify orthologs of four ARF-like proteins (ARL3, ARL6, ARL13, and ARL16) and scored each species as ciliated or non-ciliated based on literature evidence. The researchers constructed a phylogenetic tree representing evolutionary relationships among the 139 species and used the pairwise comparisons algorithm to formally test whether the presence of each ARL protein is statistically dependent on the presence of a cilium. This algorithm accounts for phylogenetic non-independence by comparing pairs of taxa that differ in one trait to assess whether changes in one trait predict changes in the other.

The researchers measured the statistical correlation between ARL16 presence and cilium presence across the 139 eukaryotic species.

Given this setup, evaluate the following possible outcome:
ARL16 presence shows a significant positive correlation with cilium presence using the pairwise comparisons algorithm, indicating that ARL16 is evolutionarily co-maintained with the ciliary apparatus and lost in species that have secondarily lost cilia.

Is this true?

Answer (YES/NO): YES